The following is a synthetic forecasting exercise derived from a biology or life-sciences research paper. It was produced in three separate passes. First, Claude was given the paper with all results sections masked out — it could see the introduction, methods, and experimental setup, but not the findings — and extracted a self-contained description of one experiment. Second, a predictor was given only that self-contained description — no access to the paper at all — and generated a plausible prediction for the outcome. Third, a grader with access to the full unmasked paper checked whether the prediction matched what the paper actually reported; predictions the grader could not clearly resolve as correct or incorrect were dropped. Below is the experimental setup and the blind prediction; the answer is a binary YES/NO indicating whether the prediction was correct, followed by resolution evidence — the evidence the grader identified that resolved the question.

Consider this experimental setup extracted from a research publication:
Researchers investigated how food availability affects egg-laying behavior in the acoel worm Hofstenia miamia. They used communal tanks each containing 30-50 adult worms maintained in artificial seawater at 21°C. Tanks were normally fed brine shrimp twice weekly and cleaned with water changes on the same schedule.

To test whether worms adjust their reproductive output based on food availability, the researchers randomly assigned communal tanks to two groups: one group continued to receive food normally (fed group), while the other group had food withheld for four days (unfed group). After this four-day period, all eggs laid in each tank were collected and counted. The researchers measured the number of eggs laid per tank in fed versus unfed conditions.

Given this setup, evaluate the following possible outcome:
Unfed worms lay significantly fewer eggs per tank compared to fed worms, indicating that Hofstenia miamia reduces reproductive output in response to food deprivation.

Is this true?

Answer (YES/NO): YES